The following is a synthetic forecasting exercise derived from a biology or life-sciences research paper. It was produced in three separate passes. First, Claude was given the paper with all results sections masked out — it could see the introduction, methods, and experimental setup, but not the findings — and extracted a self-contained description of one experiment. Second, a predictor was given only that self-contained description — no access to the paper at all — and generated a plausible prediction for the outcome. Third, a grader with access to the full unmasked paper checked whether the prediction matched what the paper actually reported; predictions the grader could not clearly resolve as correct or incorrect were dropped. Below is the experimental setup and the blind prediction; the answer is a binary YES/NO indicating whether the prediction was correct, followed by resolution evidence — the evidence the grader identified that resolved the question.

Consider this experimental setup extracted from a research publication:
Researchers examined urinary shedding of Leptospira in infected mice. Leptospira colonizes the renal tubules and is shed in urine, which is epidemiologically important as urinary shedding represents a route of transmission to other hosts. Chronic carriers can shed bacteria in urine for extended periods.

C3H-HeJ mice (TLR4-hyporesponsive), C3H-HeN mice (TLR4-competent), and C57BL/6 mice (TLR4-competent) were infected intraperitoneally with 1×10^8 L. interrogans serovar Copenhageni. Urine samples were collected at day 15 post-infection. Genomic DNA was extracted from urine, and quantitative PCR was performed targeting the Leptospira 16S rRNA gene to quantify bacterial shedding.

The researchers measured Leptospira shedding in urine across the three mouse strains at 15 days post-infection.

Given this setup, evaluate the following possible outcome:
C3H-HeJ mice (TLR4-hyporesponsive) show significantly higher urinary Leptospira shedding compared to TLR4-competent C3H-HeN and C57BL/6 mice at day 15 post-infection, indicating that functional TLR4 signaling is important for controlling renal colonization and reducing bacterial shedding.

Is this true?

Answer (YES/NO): YES